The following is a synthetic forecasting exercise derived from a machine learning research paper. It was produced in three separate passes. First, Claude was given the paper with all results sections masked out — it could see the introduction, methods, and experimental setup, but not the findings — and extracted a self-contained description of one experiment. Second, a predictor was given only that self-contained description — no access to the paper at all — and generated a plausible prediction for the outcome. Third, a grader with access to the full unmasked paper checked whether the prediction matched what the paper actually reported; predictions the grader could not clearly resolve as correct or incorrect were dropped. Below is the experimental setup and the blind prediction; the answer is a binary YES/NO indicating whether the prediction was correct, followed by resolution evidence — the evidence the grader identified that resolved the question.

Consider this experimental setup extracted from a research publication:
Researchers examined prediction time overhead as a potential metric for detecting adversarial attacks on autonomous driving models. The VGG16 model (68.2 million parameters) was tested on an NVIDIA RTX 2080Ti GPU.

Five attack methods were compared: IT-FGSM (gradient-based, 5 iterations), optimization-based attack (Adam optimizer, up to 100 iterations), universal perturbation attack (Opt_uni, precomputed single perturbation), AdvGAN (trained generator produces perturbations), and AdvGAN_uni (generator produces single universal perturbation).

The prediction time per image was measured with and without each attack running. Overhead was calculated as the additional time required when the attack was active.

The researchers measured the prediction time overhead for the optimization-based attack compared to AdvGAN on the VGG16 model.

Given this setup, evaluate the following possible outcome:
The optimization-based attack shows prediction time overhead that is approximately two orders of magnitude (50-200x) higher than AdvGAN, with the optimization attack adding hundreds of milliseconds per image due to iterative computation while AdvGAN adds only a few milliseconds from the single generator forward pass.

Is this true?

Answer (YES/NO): NO